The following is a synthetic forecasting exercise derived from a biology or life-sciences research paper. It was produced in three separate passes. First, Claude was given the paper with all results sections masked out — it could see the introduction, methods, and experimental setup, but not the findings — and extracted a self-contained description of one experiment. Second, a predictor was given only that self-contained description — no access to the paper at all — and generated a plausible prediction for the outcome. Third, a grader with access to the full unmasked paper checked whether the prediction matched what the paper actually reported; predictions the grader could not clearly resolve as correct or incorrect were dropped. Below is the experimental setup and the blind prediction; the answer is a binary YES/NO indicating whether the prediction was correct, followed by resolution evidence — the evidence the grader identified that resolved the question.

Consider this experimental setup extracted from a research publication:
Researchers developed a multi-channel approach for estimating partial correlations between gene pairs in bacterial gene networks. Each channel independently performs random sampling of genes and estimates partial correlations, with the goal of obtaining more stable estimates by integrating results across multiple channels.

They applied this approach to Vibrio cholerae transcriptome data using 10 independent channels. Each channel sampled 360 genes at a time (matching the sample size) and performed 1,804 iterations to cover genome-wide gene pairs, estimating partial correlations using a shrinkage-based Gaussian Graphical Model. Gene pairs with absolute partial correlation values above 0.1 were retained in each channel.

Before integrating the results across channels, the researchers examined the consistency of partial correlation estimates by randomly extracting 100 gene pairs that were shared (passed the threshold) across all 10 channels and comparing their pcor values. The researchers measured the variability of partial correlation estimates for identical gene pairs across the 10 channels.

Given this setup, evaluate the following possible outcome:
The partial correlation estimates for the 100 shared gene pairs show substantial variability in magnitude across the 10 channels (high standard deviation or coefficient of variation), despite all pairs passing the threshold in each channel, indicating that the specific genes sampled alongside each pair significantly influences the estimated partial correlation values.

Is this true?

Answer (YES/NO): NO